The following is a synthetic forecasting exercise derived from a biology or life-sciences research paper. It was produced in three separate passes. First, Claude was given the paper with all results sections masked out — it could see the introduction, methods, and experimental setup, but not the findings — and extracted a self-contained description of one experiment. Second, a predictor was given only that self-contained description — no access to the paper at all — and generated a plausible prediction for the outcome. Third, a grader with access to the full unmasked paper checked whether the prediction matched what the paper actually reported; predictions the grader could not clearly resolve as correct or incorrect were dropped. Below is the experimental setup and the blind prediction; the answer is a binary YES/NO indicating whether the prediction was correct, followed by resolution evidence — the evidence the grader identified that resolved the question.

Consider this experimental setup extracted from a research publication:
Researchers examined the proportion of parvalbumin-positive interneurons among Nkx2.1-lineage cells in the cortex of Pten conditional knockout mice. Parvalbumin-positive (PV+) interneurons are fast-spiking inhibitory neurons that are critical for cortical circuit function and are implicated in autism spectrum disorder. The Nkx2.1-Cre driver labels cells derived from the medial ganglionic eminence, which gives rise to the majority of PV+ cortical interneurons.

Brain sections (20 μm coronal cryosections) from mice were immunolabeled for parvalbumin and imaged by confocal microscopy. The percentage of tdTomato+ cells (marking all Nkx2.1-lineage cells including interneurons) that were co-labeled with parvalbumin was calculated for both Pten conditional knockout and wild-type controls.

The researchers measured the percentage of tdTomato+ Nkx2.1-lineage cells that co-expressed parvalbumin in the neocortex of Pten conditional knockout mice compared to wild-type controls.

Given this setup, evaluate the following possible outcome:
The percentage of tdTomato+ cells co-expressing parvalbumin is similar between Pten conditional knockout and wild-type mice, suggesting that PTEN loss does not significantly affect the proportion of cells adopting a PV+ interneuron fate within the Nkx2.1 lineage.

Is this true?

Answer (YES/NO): NO